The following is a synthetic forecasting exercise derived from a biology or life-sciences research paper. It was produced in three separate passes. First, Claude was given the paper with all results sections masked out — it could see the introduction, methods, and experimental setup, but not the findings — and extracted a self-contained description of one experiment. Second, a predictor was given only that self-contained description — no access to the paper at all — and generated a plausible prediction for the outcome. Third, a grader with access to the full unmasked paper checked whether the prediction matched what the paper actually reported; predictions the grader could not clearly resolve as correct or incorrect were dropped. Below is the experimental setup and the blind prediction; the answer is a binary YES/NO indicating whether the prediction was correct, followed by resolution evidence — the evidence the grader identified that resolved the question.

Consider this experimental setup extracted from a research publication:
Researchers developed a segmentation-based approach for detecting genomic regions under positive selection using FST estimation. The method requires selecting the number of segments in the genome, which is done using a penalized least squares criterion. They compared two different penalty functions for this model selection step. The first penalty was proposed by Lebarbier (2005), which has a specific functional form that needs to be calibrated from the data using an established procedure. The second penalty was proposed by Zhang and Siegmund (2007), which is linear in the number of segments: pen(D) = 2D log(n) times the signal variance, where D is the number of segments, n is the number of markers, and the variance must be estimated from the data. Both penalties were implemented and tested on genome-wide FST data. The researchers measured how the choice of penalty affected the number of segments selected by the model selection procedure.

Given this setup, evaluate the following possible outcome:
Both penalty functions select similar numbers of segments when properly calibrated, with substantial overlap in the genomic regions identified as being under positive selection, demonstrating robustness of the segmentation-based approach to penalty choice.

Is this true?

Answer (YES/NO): NO